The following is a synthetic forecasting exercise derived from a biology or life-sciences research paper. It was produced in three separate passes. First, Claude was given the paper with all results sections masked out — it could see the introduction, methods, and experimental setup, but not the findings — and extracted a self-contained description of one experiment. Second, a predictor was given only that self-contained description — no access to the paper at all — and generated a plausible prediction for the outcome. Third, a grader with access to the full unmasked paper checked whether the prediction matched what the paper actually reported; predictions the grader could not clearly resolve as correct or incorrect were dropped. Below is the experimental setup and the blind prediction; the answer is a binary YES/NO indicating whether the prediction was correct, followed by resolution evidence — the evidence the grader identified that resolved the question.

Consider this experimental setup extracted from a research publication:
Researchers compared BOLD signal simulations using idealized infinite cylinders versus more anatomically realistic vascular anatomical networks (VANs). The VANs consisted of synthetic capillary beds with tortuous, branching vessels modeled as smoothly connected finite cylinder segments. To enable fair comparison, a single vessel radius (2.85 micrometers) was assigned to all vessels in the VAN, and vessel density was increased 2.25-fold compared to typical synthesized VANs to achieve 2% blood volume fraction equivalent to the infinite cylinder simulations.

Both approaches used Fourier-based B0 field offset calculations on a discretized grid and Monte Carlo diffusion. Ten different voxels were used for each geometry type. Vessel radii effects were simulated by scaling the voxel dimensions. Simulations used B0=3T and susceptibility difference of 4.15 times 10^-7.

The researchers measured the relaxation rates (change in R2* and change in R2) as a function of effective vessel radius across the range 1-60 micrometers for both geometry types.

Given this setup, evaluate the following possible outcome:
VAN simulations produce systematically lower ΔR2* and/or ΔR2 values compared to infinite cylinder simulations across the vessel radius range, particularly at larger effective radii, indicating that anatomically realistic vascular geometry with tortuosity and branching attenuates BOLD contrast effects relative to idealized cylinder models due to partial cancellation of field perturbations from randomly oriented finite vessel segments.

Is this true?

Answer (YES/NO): NO